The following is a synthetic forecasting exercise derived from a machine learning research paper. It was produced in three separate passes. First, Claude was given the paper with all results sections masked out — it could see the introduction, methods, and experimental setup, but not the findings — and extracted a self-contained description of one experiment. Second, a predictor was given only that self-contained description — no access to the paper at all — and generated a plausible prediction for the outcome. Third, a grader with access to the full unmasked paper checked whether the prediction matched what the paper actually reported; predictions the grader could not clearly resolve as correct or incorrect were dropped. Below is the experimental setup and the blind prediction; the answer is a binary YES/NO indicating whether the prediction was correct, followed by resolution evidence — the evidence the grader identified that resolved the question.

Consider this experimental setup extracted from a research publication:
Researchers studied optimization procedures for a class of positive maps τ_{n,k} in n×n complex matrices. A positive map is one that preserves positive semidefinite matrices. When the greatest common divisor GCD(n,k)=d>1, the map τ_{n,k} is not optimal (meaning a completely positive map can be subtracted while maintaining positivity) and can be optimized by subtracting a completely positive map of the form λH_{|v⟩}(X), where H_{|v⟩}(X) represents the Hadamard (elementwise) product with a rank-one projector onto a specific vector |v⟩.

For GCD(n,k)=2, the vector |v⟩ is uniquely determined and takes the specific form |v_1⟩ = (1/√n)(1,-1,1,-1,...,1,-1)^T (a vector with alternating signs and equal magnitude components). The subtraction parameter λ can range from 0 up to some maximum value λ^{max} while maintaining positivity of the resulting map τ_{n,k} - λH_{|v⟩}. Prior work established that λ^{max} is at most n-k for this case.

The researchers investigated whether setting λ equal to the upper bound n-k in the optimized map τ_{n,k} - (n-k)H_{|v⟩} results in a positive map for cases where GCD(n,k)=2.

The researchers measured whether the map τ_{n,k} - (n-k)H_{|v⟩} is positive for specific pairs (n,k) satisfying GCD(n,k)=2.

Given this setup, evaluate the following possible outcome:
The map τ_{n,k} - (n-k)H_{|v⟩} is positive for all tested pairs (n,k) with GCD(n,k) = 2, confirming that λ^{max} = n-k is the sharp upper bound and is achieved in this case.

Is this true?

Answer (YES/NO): YES